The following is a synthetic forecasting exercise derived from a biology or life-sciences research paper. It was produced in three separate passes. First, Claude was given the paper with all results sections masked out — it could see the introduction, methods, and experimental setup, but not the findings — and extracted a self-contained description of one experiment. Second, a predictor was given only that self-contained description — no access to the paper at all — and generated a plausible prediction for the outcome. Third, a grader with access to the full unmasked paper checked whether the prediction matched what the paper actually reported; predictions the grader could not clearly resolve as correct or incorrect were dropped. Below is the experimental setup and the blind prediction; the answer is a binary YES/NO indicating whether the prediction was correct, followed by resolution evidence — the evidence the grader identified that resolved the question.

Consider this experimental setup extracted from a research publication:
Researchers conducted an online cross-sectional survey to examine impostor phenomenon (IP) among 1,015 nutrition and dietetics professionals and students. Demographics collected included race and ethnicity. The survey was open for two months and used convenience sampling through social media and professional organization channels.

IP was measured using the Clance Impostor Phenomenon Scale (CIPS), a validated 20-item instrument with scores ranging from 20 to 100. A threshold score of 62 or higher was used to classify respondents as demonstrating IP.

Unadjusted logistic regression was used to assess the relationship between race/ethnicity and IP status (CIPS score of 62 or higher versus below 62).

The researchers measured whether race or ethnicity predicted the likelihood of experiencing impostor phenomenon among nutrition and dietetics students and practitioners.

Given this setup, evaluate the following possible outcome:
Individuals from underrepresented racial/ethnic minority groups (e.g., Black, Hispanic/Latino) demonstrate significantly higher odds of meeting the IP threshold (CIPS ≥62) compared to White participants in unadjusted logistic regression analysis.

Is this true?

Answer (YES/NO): NO